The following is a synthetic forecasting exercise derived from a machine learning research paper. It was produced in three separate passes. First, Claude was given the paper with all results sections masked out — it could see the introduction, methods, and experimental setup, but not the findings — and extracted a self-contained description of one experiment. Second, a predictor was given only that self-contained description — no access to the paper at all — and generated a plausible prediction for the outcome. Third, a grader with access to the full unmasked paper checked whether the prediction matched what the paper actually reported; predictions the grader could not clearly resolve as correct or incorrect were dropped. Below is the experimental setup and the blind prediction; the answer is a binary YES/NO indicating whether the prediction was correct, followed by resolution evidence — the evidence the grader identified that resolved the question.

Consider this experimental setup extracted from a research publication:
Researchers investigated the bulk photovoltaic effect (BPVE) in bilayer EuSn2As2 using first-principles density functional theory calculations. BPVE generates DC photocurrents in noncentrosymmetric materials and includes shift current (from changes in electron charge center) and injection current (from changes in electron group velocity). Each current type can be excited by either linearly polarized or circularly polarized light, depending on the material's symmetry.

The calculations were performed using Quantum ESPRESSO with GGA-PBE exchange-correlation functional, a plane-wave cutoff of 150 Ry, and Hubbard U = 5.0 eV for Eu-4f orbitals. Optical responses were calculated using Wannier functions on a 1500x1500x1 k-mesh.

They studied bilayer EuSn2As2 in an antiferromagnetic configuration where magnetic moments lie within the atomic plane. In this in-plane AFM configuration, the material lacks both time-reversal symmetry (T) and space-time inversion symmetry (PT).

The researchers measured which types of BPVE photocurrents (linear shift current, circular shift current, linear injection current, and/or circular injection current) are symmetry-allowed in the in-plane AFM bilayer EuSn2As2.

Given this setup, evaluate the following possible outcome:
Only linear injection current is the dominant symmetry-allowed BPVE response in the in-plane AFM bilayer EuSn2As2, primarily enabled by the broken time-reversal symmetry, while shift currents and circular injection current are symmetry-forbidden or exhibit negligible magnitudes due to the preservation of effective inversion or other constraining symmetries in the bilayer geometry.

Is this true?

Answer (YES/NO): NO